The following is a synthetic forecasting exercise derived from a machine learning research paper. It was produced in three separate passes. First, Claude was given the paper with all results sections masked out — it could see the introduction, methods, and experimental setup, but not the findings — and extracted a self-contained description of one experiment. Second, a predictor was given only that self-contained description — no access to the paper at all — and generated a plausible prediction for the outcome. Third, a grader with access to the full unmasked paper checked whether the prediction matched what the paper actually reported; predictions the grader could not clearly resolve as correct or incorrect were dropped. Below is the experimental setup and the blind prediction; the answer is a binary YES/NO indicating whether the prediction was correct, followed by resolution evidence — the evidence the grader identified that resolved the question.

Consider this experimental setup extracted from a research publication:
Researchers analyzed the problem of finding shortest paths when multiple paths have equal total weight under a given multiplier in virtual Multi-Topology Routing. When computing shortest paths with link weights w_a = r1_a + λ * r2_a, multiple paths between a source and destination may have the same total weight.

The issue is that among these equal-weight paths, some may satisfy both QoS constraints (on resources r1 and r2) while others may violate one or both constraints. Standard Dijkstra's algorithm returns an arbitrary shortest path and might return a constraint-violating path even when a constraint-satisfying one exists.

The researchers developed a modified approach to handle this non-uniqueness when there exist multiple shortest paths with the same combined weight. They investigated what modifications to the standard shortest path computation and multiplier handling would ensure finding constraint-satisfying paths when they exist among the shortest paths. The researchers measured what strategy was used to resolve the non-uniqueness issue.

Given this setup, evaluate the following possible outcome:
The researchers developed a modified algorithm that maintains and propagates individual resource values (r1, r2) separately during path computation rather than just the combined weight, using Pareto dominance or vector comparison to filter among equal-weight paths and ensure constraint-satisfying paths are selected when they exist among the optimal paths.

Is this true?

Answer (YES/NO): NO